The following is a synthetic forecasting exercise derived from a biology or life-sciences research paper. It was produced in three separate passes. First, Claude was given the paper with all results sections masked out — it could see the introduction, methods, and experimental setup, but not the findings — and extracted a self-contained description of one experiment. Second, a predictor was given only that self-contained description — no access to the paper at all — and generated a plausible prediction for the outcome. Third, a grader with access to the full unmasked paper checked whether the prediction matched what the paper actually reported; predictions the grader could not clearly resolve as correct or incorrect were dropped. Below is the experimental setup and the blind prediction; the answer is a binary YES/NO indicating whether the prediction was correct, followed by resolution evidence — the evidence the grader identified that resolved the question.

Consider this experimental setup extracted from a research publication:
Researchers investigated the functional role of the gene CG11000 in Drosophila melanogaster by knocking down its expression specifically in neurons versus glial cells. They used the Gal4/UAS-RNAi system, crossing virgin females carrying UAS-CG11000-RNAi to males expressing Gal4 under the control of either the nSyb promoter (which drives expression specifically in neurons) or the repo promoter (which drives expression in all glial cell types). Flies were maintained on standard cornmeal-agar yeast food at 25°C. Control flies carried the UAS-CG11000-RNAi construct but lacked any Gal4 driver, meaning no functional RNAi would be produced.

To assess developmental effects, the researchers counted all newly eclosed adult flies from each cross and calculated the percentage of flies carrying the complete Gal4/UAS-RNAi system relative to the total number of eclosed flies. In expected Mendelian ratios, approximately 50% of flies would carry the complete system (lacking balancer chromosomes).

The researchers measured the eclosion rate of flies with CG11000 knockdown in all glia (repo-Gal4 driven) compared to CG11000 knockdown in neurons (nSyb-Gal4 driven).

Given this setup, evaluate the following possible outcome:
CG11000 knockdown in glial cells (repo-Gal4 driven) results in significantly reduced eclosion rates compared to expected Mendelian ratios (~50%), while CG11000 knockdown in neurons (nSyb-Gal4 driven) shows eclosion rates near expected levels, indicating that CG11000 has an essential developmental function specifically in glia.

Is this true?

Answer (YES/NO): NO